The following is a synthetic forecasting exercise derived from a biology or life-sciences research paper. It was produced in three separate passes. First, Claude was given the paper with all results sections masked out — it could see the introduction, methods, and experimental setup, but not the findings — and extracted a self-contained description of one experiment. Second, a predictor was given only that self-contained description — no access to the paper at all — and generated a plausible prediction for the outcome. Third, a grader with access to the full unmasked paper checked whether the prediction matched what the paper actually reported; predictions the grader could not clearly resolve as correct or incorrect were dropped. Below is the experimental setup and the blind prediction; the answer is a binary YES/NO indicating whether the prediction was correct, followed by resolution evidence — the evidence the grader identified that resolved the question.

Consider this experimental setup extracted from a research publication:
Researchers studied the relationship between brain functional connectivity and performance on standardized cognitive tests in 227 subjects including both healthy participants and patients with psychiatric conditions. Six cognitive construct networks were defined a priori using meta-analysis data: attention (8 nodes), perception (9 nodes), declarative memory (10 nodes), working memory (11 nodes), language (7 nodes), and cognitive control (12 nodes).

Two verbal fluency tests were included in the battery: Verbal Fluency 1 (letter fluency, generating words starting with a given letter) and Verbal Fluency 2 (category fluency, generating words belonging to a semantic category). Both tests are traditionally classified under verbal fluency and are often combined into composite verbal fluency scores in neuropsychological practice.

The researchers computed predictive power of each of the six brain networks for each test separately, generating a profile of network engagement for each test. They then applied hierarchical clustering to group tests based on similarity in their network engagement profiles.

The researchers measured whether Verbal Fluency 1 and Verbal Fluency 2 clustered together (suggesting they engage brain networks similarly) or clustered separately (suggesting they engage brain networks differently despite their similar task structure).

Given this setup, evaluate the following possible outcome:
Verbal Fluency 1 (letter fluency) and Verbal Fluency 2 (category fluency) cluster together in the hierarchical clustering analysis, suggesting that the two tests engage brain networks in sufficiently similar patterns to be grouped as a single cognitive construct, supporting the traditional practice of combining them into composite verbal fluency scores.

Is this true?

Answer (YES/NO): NO